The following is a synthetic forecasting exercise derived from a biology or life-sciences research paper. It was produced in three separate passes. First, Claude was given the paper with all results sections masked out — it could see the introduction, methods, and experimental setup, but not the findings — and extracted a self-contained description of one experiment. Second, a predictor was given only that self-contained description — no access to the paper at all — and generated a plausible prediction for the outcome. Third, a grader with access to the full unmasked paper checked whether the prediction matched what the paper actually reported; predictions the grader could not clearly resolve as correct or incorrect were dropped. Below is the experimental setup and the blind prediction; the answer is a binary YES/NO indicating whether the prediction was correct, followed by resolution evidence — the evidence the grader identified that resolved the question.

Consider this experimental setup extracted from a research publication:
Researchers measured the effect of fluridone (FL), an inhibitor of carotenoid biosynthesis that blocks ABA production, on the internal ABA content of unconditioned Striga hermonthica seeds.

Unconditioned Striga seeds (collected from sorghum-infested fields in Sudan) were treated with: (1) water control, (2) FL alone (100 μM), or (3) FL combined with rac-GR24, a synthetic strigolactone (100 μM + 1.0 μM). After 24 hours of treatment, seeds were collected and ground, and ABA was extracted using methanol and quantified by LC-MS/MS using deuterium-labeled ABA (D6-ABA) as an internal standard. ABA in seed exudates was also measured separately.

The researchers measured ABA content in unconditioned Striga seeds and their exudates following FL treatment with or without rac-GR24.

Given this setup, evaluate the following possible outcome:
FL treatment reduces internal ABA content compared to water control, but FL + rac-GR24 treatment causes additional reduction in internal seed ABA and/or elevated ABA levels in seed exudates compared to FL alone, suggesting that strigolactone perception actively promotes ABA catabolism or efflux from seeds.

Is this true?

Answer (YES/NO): NO